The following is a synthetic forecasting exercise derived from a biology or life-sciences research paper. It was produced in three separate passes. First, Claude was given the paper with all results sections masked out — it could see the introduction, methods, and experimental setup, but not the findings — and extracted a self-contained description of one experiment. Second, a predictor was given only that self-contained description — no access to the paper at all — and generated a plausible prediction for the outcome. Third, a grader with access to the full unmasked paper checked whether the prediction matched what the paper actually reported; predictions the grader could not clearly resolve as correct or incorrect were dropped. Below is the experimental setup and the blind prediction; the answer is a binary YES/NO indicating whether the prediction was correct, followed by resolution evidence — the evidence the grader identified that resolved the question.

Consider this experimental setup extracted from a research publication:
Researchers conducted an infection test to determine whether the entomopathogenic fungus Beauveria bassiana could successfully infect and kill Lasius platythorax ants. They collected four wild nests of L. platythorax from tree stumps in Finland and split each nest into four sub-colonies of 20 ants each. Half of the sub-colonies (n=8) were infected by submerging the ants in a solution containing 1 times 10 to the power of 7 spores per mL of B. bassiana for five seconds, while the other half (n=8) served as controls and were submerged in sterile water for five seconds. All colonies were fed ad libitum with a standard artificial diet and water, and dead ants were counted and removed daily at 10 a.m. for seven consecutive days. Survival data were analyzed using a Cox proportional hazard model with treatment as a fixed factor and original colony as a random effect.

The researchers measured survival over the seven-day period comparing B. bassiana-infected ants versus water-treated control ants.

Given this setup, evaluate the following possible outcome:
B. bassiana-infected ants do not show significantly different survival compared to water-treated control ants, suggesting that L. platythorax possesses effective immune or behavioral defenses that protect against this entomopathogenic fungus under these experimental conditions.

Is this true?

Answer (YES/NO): NO